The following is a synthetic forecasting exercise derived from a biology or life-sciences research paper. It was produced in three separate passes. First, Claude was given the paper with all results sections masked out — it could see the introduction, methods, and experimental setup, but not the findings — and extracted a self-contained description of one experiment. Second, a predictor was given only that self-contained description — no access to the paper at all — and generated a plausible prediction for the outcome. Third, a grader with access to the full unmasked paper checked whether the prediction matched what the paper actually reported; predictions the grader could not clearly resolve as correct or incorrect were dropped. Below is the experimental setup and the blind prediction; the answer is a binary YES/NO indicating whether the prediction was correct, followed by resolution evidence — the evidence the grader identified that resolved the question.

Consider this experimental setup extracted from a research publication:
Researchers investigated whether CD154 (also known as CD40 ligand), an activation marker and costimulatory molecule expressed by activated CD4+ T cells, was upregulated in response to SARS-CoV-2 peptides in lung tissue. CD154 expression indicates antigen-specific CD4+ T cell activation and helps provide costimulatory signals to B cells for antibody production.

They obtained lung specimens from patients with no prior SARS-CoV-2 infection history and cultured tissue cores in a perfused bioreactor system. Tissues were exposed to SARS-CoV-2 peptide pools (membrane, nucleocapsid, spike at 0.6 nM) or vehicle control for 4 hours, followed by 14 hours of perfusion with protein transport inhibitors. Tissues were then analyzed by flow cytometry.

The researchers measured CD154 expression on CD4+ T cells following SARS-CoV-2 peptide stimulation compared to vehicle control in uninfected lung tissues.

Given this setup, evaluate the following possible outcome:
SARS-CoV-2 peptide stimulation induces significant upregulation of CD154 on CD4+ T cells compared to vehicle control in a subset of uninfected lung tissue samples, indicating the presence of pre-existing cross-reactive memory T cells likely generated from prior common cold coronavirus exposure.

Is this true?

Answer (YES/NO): NO